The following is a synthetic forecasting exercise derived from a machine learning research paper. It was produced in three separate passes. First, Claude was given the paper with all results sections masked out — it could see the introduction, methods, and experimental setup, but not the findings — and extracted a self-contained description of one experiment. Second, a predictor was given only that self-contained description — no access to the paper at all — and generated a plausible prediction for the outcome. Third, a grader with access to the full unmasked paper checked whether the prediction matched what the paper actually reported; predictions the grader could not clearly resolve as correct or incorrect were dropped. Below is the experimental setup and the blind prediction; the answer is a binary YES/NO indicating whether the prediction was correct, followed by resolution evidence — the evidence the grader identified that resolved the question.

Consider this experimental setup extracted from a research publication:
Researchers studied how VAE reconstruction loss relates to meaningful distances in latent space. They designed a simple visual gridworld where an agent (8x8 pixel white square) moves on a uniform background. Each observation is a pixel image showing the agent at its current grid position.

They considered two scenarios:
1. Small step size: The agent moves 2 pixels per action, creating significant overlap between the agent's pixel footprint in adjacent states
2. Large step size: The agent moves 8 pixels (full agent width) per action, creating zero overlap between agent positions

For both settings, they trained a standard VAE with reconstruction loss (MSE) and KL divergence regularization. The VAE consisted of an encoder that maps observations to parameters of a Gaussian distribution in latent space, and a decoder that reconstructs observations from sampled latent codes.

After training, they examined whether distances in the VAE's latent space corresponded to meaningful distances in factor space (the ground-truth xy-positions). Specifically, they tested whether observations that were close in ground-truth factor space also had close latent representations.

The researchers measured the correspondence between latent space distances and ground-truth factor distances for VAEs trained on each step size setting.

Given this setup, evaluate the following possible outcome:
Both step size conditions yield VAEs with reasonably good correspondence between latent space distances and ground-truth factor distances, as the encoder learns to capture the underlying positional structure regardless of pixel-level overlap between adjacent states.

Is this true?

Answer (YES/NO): NO